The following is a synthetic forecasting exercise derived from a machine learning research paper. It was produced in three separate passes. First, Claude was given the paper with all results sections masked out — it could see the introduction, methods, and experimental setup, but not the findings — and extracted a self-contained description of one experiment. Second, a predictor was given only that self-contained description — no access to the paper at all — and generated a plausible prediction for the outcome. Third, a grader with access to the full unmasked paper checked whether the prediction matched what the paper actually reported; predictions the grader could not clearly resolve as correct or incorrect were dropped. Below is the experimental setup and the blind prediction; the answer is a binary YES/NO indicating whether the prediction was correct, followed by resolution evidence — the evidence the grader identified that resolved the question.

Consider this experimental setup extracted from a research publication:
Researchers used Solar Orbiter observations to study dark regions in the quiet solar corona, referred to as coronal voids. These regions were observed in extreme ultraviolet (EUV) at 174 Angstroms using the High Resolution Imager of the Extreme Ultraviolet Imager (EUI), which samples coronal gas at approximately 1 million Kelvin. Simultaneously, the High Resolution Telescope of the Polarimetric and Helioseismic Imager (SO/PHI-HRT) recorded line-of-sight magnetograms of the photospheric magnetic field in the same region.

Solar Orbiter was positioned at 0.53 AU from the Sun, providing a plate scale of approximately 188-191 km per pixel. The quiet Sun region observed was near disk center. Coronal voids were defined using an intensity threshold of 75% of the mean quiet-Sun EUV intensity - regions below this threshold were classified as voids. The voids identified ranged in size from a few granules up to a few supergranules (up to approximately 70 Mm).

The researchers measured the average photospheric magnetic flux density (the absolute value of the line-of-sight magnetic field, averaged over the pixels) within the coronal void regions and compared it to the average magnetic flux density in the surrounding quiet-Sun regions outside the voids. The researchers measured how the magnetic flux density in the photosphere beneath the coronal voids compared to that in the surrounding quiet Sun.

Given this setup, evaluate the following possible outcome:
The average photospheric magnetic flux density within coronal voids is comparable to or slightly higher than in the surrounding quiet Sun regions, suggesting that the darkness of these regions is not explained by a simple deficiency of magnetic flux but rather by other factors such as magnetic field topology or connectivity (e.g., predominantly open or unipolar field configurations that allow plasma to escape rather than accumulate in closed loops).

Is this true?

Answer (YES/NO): NO